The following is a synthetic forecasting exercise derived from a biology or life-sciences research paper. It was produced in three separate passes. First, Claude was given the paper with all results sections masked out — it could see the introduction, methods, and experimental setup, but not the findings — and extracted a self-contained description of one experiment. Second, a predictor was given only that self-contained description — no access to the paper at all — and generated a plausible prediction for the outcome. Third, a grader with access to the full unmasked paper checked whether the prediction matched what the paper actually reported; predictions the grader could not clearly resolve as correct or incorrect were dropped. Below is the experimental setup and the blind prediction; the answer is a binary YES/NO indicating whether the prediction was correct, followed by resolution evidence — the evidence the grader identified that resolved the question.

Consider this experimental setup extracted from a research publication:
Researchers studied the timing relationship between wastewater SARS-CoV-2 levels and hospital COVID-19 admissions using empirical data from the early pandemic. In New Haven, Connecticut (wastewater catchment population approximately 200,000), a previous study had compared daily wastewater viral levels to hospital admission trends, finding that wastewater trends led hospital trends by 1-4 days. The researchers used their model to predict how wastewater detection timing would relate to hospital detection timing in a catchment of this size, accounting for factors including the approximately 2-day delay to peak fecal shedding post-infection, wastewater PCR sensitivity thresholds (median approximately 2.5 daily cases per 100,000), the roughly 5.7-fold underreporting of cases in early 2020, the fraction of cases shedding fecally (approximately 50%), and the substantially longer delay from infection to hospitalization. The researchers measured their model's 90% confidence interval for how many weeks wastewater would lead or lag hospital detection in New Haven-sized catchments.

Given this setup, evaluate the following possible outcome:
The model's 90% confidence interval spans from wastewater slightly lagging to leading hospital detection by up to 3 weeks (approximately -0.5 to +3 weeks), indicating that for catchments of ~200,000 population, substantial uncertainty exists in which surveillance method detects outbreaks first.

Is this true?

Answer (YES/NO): NO